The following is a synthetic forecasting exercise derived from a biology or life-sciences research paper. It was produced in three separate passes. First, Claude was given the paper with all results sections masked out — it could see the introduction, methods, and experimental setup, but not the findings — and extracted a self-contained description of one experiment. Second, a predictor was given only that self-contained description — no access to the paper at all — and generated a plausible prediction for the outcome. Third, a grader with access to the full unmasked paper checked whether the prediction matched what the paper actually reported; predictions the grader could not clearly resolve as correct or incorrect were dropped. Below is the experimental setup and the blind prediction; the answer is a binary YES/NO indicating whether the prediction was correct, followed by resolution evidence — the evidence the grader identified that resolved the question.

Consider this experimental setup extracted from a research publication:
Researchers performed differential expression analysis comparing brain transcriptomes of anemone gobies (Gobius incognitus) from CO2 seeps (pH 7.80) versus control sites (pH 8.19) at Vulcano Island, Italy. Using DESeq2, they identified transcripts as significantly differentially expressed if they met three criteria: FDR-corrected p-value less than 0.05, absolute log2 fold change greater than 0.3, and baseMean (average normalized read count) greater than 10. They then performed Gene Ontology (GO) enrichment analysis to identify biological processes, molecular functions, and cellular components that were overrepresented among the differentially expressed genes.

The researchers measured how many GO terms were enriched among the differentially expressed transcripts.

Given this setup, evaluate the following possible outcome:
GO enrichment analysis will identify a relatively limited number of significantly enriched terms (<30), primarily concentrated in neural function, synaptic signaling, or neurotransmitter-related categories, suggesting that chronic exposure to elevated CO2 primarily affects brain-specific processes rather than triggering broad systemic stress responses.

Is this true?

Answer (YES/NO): NO